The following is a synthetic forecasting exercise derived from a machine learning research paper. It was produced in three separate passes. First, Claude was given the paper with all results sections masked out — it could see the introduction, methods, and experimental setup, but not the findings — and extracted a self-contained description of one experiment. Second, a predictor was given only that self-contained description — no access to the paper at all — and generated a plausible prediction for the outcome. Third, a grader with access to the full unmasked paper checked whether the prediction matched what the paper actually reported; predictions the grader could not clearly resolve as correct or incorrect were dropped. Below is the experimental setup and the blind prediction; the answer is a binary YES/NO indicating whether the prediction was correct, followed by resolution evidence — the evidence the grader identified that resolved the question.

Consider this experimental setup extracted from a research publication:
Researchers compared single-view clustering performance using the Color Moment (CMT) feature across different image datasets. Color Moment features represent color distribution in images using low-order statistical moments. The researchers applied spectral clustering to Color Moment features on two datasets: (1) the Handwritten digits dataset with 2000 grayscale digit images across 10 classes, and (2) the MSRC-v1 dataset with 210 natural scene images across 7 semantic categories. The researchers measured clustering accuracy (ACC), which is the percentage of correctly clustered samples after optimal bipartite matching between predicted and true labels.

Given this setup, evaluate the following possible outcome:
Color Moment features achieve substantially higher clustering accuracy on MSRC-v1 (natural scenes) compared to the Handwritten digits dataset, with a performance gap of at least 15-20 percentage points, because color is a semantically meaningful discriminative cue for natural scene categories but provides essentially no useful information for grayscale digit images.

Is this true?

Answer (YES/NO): NO